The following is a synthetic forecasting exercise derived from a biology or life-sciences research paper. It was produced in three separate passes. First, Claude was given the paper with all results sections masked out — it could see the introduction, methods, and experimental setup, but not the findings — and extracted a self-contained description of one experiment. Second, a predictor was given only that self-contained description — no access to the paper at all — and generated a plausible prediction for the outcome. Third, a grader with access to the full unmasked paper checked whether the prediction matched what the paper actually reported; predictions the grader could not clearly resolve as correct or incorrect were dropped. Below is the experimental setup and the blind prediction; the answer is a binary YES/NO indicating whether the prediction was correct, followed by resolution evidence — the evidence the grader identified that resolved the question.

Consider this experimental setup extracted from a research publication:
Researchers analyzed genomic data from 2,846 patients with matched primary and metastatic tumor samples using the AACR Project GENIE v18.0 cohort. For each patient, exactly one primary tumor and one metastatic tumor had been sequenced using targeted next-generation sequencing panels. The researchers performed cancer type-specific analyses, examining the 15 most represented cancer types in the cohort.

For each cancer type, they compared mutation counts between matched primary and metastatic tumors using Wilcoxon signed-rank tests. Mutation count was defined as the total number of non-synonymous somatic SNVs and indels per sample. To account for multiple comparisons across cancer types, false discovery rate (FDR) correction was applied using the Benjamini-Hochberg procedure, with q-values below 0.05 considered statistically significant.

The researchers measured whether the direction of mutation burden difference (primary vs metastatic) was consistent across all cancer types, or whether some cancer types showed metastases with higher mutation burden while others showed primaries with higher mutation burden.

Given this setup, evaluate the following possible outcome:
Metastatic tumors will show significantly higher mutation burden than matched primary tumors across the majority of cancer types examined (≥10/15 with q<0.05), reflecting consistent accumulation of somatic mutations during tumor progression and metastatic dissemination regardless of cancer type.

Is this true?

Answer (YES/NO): NO